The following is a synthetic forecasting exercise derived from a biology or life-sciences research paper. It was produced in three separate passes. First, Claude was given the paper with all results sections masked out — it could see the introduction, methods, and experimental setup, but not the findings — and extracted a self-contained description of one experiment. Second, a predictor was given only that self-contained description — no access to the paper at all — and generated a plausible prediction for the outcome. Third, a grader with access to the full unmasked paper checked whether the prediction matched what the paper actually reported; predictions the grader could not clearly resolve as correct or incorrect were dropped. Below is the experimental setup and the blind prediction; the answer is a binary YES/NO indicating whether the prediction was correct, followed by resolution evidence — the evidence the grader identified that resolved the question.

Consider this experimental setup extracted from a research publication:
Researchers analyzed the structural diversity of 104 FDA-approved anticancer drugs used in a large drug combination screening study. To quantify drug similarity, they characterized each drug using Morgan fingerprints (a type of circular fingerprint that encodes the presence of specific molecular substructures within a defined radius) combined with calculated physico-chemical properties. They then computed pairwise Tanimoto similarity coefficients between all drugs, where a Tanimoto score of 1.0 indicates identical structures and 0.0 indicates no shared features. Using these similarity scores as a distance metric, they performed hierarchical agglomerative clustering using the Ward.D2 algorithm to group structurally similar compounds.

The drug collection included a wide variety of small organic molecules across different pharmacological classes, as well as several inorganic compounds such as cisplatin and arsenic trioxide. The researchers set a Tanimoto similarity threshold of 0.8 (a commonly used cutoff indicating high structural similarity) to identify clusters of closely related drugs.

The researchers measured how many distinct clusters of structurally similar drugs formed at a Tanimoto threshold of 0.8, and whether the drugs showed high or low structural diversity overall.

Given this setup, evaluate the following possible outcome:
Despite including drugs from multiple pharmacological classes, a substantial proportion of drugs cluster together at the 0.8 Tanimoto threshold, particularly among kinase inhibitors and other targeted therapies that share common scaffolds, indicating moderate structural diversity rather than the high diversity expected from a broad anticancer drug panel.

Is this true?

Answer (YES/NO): NO